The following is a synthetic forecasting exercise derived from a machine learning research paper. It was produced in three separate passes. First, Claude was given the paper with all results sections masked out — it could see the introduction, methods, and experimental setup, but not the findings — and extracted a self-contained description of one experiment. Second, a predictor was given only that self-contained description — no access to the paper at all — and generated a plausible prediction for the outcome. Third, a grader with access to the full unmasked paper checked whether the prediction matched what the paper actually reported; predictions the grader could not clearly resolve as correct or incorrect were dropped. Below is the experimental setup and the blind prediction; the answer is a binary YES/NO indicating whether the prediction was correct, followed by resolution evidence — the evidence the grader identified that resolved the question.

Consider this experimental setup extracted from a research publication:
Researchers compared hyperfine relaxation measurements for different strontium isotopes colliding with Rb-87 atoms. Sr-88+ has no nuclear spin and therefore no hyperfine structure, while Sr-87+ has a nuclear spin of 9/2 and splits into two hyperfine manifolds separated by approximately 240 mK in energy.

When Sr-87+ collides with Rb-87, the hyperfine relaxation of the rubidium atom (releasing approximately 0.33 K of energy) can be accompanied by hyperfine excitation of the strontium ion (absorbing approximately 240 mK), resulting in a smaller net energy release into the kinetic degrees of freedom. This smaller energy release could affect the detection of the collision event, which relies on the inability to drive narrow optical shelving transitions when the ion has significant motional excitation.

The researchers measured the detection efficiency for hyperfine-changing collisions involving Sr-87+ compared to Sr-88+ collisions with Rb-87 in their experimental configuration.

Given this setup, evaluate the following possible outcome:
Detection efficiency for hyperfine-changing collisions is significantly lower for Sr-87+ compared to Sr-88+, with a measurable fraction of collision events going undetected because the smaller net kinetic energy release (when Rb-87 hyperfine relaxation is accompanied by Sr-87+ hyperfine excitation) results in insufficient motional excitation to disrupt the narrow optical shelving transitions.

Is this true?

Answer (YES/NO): YES